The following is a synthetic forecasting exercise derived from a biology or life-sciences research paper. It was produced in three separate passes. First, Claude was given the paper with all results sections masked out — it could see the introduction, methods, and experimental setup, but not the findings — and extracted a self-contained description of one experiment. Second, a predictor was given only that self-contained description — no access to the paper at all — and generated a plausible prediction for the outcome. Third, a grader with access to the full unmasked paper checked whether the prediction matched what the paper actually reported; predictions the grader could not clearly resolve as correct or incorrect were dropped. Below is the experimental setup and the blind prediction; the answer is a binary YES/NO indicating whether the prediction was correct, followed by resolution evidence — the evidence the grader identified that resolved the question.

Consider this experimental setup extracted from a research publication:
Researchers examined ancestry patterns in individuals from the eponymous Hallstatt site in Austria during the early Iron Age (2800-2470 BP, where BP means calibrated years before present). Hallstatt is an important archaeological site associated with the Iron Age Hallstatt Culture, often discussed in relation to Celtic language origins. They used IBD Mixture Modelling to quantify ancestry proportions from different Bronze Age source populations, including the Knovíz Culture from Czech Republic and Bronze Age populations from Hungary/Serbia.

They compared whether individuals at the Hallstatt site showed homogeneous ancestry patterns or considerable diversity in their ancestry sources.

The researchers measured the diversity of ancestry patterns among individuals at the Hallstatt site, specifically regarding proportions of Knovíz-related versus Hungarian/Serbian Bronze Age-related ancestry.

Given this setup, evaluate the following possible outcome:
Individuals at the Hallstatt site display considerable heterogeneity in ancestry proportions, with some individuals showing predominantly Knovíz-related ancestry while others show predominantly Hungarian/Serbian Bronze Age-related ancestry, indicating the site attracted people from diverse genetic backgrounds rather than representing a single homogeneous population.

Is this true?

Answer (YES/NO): YES